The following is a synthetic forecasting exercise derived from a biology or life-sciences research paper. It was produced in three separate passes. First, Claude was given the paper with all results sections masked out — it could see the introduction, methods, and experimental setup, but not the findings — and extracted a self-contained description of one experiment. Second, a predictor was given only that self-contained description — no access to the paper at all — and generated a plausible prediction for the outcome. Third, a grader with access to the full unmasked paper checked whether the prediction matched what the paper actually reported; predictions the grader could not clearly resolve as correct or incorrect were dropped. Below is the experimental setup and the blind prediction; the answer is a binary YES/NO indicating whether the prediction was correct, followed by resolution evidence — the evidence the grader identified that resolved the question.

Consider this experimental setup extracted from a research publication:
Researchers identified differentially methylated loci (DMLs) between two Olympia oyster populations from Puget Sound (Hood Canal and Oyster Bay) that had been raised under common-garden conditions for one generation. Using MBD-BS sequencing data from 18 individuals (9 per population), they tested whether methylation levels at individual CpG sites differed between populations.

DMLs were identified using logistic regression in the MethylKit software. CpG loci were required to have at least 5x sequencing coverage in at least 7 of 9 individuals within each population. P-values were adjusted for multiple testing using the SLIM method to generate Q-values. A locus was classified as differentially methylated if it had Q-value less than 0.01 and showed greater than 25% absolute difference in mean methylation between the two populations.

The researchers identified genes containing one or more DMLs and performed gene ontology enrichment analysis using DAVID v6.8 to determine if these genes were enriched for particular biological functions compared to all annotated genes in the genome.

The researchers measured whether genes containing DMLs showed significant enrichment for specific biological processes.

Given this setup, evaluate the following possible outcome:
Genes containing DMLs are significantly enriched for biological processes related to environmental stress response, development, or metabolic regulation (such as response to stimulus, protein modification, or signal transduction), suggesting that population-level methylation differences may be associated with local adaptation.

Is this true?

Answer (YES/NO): YES